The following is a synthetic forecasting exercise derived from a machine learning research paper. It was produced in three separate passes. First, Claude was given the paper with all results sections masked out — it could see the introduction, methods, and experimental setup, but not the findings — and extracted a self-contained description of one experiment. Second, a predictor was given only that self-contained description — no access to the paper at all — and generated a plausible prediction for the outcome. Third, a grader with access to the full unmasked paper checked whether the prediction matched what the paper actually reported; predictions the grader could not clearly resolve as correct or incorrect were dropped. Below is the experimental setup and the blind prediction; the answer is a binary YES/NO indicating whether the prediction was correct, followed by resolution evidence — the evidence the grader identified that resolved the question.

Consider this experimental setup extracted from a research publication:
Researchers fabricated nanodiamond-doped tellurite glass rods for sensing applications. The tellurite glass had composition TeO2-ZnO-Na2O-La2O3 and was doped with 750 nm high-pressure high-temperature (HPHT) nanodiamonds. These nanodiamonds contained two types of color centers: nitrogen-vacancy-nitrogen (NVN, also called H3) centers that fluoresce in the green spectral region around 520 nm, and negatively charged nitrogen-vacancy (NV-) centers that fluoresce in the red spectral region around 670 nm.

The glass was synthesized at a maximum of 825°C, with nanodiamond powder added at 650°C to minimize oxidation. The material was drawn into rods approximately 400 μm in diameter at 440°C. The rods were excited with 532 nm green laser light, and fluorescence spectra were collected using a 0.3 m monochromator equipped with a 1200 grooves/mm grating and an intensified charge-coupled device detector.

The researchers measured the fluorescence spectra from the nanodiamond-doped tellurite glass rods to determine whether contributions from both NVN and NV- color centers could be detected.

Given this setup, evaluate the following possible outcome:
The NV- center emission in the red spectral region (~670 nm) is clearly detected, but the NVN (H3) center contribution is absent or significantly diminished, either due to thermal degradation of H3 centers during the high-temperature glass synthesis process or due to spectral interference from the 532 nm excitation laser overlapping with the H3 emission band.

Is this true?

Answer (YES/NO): NO